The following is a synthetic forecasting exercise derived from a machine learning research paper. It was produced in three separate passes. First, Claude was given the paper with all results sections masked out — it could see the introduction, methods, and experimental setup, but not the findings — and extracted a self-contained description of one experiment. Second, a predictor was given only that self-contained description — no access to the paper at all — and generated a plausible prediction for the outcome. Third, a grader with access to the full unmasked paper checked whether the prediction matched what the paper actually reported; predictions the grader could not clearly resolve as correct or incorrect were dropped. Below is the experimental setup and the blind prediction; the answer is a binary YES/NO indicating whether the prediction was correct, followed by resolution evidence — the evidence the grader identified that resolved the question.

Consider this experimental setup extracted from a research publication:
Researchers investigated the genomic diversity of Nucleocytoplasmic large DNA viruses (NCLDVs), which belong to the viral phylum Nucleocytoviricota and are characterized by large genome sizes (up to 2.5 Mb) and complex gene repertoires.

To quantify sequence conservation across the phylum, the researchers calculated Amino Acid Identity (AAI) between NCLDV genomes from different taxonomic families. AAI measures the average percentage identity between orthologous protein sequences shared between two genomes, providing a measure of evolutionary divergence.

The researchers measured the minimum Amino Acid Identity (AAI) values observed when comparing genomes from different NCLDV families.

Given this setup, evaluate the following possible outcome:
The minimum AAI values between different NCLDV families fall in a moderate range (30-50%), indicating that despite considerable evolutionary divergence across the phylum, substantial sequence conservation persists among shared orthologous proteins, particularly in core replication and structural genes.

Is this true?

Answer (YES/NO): NO